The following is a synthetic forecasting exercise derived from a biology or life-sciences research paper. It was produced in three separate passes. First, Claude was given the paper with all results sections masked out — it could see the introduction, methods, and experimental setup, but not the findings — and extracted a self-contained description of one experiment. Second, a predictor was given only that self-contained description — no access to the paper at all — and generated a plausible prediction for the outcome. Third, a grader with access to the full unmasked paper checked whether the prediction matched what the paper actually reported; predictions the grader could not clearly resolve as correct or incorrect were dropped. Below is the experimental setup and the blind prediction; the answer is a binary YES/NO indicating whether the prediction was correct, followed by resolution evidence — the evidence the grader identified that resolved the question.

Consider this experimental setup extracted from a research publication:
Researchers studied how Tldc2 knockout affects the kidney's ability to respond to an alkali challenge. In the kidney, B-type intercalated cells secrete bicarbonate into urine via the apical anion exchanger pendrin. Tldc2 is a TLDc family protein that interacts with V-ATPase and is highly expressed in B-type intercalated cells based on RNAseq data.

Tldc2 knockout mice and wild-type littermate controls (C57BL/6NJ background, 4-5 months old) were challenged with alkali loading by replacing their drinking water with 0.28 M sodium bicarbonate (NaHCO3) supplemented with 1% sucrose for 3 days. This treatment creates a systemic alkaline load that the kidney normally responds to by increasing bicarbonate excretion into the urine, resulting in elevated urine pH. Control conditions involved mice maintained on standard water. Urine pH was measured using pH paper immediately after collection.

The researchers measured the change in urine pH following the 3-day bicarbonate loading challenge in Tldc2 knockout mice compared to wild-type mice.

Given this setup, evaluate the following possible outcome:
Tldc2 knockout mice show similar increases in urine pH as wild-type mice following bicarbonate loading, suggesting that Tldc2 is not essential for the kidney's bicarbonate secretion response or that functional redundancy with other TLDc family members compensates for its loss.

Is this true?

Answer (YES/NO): NO